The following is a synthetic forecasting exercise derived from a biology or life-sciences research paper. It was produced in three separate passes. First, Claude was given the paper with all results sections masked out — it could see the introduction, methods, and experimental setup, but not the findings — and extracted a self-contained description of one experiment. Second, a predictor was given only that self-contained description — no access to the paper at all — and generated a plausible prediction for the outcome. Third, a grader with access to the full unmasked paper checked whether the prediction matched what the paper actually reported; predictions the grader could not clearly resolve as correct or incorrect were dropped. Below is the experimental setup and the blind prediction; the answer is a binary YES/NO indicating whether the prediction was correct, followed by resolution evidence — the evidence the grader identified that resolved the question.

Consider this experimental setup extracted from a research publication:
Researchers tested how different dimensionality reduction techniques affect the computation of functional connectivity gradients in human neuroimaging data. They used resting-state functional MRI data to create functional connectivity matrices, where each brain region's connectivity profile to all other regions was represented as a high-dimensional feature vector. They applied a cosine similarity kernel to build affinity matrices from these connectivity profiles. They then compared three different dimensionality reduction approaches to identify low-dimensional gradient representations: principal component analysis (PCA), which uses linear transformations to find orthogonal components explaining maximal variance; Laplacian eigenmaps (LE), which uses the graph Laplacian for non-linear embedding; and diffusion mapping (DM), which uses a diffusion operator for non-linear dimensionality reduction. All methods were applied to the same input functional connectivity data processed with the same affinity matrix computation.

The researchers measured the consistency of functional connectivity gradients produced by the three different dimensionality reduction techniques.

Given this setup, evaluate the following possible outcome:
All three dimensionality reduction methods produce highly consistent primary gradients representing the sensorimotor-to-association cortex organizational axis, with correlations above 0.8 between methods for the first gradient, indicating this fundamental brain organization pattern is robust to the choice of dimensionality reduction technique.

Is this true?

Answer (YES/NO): NO